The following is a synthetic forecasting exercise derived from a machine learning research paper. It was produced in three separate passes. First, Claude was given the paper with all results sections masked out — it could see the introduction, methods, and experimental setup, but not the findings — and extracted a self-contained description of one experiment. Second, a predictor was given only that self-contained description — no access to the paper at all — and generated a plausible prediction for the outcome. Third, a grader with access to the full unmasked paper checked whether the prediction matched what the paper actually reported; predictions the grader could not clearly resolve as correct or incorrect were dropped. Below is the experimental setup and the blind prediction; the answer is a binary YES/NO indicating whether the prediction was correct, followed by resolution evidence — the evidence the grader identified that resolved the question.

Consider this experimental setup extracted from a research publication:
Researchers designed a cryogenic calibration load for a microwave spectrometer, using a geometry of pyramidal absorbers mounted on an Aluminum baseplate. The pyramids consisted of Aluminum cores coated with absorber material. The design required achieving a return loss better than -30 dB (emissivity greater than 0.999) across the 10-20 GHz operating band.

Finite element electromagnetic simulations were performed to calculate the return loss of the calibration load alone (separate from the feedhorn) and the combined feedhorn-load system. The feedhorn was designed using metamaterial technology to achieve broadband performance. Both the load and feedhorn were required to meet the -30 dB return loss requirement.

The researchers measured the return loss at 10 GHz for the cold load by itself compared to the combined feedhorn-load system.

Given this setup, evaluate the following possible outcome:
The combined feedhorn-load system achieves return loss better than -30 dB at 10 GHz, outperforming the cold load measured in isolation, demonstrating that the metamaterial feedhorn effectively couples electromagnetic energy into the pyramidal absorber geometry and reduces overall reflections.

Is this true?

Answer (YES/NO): NO